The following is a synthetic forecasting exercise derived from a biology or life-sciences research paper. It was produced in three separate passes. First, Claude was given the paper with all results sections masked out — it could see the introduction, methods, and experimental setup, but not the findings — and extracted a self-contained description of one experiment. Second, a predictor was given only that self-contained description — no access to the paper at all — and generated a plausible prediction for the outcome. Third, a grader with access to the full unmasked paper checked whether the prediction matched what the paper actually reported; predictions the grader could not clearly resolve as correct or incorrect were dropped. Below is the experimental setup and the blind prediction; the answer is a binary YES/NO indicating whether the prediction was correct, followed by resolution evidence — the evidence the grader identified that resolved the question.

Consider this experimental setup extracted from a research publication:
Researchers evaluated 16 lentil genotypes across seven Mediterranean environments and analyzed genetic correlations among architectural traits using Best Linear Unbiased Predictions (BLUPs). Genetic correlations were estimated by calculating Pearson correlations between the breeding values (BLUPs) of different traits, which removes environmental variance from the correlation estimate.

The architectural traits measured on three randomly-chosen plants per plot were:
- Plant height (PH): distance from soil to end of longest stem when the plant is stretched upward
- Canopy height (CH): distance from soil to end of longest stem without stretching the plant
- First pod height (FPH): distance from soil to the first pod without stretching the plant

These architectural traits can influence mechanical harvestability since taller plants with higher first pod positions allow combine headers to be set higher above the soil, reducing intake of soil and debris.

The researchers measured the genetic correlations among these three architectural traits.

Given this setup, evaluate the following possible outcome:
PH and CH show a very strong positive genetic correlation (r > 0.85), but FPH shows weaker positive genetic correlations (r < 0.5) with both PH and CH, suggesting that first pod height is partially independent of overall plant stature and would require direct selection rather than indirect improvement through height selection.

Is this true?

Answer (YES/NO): NO